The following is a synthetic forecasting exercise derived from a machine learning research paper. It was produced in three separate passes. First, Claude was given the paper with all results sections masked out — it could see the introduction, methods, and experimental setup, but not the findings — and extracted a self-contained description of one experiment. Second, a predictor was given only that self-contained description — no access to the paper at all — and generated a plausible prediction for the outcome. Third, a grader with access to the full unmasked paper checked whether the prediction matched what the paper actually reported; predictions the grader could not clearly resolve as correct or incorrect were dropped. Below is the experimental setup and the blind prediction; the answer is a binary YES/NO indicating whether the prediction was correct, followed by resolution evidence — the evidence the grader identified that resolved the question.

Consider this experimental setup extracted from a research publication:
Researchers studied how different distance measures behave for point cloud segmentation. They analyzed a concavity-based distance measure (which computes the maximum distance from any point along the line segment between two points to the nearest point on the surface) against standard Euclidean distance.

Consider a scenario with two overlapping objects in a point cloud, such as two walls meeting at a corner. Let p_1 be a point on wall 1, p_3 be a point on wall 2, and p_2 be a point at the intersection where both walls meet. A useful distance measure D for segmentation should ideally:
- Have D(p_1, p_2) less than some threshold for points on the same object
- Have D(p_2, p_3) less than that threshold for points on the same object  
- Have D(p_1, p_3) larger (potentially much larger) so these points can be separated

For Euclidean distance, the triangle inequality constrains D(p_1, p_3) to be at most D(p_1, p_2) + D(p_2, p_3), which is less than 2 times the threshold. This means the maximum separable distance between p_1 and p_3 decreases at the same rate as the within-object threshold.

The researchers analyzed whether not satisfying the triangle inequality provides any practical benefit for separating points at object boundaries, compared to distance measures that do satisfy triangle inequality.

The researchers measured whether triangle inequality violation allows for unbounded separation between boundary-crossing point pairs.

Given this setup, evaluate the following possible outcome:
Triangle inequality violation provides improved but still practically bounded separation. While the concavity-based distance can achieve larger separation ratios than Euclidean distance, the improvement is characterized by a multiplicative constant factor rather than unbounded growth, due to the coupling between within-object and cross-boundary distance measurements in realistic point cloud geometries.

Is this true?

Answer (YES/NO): NO